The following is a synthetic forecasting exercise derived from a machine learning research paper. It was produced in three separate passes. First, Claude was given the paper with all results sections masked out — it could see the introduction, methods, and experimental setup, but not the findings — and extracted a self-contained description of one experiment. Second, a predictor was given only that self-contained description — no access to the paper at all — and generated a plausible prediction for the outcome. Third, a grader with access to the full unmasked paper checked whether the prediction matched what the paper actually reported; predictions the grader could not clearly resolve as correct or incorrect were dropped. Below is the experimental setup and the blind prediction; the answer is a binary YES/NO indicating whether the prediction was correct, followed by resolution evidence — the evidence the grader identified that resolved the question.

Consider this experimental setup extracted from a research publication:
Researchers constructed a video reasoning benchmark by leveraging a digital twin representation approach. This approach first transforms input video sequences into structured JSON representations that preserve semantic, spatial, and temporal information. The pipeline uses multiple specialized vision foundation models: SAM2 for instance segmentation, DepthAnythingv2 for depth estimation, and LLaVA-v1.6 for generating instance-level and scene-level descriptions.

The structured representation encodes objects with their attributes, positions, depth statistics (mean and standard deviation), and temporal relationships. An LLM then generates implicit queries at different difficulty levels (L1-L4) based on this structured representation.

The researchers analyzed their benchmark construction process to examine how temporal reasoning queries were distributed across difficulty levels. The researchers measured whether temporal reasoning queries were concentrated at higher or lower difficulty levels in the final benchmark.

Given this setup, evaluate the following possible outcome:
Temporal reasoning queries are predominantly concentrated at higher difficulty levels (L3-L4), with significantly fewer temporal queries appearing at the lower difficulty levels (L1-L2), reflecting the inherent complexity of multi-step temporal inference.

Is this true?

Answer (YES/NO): YES